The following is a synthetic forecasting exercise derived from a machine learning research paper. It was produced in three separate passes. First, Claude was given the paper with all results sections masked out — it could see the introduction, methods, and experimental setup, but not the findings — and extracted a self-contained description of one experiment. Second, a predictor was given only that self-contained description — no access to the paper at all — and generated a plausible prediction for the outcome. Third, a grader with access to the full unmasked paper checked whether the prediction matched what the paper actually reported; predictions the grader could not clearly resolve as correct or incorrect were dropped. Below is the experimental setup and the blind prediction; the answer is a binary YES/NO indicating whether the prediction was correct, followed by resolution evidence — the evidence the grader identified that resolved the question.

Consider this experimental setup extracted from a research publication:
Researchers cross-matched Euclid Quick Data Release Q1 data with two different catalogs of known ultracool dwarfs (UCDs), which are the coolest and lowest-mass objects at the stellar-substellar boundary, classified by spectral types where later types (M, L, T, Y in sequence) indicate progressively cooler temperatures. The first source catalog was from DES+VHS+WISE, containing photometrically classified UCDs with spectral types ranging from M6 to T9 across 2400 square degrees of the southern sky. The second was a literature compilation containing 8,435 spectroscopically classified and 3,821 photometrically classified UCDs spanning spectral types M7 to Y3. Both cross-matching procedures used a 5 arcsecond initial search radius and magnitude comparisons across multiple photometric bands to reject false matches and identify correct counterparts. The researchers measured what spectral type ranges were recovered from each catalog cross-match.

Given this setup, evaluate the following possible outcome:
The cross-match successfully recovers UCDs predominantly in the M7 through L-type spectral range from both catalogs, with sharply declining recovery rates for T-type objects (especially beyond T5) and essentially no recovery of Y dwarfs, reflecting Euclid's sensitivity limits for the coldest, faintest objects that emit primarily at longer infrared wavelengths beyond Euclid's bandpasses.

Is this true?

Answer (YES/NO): YES